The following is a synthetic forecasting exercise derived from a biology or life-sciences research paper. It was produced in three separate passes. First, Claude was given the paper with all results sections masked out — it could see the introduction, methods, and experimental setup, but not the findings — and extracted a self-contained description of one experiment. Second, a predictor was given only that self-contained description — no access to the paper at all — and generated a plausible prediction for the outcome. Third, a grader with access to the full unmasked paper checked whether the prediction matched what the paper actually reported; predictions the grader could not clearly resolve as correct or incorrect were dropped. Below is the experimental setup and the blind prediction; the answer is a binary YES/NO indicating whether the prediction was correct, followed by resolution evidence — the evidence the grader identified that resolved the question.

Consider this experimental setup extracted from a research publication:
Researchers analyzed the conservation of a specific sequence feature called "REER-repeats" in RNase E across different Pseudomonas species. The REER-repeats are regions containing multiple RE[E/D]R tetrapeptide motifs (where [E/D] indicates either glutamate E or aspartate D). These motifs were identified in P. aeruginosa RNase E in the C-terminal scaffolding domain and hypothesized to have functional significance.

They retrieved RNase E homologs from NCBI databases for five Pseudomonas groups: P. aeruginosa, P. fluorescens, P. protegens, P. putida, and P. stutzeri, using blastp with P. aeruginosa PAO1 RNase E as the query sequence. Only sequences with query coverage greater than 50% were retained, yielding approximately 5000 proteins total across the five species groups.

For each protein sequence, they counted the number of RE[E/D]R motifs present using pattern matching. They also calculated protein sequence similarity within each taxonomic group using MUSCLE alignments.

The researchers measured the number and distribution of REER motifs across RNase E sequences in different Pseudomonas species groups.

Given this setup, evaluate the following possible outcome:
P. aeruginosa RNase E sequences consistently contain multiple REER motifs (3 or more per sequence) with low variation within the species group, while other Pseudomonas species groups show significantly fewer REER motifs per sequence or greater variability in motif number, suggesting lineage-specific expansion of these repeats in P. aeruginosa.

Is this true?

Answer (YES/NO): NO